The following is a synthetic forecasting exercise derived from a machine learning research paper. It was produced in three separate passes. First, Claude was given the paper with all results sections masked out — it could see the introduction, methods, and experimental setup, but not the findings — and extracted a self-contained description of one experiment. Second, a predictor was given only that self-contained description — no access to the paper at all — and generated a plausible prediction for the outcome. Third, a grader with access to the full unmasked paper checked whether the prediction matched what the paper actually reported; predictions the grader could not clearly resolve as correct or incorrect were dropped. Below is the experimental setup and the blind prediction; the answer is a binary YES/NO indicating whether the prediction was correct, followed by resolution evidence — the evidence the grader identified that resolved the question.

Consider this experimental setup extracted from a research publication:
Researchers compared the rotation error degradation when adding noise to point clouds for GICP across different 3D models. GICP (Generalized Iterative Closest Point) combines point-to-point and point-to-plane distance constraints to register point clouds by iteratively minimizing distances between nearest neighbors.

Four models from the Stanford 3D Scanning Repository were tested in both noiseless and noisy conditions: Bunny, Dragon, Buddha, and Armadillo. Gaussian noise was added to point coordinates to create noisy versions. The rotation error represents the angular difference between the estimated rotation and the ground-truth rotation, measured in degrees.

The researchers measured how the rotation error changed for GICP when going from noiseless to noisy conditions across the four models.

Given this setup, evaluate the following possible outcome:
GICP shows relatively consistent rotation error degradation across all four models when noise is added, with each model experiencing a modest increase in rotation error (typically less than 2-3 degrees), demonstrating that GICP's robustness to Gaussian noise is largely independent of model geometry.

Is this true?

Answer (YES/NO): NO